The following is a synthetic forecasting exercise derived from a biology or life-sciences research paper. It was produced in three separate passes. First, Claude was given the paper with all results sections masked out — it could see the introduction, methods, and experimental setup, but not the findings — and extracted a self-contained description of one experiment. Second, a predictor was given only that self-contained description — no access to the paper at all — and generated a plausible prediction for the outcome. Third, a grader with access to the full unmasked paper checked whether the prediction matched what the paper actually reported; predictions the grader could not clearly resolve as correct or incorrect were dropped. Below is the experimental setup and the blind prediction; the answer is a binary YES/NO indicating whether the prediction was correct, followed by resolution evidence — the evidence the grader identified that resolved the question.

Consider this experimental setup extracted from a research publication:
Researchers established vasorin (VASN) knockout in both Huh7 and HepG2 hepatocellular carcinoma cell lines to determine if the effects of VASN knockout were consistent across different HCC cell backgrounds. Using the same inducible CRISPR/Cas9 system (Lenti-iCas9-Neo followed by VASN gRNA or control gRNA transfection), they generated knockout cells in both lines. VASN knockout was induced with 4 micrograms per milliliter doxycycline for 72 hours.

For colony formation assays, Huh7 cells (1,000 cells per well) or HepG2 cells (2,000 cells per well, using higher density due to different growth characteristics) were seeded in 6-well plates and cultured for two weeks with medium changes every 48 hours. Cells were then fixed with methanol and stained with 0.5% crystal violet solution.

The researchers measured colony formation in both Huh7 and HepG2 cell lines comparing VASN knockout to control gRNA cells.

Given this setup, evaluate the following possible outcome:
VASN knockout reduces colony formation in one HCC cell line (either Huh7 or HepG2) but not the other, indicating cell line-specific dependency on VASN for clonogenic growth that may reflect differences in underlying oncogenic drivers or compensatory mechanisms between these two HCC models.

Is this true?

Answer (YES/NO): NO